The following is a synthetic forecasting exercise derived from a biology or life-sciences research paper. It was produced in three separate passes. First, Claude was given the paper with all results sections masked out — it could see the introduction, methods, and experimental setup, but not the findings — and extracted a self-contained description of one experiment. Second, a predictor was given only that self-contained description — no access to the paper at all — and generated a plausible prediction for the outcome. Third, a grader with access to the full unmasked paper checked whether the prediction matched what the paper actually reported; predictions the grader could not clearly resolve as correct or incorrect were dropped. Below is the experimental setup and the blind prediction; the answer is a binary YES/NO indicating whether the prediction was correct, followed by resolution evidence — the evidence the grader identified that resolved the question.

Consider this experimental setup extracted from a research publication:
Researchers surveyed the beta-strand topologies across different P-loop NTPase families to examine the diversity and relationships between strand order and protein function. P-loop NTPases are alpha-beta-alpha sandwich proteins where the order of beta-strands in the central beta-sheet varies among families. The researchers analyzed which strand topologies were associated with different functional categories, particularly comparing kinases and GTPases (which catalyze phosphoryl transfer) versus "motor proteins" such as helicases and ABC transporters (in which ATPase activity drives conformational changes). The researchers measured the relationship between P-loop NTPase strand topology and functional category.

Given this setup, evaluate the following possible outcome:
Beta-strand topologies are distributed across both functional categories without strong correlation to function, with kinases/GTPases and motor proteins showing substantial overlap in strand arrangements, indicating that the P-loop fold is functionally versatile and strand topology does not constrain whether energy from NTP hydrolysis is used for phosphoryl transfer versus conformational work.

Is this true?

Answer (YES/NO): NO